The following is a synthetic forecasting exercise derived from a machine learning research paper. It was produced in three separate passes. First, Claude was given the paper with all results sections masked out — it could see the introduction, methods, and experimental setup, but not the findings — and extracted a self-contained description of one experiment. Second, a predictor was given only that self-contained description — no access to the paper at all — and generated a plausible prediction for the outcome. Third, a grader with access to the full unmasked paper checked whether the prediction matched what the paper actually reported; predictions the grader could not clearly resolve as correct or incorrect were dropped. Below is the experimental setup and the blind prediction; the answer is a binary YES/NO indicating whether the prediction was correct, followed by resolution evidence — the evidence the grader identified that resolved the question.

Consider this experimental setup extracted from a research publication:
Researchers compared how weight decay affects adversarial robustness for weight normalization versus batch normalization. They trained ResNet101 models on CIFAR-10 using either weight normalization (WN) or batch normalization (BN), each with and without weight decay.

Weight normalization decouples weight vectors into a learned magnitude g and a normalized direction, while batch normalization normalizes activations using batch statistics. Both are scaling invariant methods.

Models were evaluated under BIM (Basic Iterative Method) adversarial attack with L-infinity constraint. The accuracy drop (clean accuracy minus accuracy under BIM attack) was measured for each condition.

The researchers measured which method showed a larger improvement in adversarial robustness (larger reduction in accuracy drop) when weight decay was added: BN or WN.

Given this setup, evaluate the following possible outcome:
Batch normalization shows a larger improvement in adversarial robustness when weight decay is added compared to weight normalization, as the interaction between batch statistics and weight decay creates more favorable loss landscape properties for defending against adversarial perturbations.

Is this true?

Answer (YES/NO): YES